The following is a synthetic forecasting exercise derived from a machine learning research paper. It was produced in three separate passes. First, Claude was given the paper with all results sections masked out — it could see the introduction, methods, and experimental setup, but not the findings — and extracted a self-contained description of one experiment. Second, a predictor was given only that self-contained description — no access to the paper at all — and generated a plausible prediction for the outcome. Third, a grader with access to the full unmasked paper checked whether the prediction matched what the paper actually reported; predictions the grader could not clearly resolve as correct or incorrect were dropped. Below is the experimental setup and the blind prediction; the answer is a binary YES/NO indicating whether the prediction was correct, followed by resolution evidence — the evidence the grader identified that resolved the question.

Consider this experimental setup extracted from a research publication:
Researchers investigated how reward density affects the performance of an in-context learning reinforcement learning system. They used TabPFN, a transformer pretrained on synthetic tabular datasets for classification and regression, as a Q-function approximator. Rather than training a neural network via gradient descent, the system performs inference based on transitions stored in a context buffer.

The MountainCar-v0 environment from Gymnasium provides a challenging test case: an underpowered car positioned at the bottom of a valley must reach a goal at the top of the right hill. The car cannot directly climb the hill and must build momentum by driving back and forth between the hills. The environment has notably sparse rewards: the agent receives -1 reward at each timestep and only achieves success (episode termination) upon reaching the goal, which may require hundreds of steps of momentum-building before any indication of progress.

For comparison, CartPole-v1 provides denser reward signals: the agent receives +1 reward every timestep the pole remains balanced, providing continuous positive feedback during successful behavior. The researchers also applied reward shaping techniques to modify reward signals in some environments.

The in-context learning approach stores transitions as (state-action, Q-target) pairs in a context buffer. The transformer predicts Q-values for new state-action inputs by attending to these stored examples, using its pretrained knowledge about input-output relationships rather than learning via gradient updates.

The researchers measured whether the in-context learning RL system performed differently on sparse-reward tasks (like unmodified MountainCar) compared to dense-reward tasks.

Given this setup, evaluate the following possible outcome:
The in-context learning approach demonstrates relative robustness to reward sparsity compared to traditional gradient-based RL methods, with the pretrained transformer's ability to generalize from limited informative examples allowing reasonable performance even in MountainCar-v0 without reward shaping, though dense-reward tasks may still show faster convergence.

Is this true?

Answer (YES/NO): NO